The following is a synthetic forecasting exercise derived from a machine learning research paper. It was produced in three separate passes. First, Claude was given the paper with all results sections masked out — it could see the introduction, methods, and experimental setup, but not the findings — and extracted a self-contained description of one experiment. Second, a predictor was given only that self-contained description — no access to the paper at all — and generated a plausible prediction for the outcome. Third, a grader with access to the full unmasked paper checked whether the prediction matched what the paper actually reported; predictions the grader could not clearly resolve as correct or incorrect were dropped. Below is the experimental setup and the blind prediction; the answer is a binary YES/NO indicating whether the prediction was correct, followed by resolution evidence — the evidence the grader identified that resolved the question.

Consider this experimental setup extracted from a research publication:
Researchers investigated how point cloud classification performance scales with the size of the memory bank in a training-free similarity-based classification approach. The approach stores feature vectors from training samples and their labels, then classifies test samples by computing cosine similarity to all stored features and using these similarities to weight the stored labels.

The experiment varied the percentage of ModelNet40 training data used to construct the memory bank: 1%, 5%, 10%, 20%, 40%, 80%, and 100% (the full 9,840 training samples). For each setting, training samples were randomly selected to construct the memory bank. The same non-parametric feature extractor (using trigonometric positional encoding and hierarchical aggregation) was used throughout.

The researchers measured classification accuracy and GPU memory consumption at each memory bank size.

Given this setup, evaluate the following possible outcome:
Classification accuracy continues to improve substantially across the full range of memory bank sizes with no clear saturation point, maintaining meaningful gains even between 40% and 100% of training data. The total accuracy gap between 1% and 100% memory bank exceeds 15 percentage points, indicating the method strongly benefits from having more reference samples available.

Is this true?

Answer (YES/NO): NO